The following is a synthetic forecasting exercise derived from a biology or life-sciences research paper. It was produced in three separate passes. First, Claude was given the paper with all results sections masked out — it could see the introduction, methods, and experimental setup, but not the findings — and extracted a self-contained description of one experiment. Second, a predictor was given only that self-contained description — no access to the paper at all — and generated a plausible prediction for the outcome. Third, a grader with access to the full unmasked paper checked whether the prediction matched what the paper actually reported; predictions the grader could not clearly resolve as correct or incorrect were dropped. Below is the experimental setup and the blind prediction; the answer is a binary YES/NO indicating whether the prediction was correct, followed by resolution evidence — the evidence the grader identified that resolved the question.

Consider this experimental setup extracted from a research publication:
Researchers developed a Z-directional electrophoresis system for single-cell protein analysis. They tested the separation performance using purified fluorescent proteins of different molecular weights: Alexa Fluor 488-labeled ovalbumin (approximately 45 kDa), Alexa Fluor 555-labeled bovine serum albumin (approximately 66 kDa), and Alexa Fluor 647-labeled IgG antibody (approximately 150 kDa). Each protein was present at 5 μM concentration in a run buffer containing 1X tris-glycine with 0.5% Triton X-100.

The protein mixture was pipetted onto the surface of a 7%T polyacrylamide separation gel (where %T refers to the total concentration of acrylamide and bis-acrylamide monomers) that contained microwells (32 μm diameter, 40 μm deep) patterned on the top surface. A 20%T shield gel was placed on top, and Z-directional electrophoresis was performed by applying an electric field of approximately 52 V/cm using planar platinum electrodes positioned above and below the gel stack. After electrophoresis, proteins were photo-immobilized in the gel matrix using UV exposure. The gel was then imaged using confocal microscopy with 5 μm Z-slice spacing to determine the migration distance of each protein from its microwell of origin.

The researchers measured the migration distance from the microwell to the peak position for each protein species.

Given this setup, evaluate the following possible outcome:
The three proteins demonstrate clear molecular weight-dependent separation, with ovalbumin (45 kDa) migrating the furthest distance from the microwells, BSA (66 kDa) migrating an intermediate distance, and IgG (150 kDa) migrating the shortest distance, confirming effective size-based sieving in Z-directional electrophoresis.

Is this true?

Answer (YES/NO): YES